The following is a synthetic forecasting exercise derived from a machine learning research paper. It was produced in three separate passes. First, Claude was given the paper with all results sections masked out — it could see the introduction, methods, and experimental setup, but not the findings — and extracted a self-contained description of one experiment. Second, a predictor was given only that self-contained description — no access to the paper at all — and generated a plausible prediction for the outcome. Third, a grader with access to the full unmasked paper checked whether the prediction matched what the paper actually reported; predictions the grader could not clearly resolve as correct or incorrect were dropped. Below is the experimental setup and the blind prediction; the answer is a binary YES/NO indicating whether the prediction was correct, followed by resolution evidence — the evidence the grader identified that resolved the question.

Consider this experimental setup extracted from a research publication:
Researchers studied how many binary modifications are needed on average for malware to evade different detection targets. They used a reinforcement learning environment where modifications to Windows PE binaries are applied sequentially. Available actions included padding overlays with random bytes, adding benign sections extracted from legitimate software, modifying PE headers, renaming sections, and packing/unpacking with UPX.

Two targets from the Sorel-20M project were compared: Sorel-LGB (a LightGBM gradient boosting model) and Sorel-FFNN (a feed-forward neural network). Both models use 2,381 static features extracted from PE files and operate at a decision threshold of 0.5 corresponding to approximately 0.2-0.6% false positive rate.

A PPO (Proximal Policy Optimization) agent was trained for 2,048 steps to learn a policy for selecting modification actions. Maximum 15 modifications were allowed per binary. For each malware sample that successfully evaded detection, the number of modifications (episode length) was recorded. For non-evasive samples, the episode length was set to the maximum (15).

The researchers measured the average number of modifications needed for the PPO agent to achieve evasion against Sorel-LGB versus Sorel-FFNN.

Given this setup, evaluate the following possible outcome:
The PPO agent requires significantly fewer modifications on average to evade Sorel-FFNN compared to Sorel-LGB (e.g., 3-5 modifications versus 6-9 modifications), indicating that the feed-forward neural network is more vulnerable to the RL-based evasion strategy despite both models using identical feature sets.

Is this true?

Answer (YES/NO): NO